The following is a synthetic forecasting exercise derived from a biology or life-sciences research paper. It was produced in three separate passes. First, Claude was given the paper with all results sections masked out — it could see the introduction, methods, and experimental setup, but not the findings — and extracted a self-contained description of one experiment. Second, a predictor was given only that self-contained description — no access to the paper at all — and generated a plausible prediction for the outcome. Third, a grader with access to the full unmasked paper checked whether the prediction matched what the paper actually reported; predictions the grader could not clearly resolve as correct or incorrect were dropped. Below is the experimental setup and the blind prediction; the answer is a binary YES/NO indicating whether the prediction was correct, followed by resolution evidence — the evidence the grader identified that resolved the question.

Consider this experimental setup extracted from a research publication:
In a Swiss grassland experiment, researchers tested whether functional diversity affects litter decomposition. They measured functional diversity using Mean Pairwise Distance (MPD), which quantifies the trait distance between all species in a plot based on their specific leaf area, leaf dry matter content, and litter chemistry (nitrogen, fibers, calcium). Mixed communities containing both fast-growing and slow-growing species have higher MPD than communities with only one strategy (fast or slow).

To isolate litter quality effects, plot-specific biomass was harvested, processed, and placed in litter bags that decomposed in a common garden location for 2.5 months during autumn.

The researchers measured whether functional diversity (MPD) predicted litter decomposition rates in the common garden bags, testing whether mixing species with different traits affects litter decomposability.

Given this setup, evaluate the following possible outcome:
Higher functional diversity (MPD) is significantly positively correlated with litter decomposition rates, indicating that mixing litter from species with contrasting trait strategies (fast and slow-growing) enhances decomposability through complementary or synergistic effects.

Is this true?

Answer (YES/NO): NO